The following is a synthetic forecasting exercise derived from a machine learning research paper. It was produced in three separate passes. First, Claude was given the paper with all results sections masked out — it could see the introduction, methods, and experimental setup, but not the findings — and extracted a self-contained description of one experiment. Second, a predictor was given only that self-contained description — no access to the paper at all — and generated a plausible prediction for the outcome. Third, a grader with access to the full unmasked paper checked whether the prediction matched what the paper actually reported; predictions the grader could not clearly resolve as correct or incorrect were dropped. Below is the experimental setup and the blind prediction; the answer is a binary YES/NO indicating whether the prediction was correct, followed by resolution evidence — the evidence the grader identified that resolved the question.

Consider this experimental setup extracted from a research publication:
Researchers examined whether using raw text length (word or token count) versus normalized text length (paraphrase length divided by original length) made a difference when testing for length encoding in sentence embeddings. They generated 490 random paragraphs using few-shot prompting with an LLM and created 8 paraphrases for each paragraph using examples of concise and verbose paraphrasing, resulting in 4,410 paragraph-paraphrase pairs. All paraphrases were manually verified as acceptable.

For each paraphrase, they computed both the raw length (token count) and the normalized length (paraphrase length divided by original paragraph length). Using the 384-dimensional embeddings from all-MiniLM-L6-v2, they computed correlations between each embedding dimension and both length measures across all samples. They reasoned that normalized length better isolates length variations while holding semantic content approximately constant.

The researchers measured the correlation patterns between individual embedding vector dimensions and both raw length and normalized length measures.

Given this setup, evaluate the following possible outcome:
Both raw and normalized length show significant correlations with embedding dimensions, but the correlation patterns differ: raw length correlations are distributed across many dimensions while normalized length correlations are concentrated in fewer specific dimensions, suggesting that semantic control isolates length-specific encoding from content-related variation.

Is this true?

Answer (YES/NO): NO